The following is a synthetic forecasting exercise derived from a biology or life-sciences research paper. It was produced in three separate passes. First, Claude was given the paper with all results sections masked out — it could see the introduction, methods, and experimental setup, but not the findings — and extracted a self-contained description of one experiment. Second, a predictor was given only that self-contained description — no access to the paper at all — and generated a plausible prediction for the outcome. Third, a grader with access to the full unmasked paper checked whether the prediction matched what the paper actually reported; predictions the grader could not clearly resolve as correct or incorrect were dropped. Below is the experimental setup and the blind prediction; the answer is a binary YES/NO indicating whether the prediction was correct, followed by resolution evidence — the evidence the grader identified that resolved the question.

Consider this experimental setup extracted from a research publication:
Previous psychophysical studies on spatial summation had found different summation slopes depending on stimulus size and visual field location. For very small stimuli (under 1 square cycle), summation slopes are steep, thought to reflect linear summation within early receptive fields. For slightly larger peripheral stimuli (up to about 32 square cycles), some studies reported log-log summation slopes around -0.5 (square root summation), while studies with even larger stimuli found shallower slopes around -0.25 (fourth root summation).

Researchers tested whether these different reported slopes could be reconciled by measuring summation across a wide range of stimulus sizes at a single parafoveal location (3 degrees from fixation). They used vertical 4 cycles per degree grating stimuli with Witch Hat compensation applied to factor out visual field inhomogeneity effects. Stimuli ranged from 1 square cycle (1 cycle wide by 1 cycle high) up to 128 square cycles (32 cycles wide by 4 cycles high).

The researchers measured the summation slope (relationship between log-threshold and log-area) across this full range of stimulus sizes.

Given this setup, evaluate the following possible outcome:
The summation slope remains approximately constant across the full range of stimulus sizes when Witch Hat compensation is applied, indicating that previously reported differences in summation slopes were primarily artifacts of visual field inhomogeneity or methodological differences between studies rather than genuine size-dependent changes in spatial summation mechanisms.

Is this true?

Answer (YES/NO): NO